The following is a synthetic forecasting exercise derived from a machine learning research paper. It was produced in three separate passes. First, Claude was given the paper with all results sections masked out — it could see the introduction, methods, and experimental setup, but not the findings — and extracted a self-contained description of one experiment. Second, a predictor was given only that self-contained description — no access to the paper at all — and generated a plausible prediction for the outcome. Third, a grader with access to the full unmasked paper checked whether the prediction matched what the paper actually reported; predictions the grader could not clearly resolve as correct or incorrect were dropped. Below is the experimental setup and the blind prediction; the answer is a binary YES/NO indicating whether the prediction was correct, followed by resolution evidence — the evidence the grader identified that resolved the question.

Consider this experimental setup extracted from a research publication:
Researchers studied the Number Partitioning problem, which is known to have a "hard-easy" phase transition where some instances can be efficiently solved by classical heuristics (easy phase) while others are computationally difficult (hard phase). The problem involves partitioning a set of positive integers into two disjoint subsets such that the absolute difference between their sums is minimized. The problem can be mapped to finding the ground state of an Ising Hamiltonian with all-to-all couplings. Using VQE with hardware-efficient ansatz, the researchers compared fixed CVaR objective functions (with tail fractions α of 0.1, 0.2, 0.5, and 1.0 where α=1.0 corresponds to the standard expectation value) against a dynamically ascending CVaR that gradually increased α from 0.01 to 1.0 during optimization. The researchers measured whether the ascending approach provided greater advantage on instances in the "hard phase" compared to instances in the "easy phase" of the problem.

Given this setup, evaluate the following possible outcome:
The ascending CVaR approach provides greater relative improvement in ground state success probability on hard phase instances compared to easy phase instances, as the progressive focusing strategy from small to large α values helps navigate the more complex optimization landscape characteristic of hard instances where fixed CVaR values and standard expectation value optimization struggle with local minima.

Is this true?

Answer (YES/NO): YES